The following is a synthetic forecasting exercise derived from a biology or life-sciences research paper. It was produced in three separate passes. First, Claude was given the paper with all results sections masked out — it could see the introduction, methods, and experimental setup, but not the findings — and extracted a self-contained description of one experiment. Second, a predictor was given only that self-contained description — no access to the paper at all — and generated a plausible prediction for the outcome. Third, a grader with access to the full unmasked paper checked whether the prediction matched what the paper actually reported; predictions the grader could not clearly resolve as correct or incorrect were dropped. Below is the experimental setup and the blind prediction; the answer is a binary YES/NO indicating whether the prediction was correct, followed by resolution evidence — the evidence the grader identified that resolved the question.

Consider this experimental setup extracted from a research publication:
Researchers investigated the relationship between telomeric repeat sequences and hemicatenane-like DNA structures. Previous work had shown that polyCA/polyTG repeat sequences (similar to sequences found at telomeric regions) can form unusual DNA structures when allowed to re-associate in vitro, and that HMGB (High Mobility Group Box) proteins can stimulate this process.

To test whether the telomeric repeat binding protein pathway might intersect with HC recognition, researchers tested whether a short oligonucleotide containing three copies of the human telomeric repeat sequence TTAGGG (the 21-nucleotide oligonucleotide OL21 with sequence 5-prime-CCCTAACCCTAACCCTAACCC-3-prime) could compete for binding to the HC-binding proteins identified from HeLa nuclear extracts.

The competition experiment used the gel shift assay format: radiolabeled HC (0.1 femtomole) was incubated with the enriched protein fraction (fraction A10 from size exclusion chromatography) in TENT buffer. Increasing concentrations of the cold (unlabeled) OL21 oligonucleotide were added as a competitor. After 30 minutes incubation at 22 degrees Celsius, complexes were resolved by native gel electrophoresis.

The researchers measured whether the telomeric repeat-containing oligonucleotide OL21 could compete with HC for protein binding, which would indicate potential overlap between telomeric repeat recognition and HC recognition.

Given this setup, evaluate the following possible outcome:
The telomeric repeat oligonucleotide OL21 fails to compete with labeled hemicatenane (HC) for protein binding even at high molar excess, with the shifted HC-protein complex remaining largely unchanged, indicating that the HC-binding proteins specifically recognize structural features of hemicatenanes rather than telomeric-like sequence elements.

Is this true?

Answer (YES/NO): YES